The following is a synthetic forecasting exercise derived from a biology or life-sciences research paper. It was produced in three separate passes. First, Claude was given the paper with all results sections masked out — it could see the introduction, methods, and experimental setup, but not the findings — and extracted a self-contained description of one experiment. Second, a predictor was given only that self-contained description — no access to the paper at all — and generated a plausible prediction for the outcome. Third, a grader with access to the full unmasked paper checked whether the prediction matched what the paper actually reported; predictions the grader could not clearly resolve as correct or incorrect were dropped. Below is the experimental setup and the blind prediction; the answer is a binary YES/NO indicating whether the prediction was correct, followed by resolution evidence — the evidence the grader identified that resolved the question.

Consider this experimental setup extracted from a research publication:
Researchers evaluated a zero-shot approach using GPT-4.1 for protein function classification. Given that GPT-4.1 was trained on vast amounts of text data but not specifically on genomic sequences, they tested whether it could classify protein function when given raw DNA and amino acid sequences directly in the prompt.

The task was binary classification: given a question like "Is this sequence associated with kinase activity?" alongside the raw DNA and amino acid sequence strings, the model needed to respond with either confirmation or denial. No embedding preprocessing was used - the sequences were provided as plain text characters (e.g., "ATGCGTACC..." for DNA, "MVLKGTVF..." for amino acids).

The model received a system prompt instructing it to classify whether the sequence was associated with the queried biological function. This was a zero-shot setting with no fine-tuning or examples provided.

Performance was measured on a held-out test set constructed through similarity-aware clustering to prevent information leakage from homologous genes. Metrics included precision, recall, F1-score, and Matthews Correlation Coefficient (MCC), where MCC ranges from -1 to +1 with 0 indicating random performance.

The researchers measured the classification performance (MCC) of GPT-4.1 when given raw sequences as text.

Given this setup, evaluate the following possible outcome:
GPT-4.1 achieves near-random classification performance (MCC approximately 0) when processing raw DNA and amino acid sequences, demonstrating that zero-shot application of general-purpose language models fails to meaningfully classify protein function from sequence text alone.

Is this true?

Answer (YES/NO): NO